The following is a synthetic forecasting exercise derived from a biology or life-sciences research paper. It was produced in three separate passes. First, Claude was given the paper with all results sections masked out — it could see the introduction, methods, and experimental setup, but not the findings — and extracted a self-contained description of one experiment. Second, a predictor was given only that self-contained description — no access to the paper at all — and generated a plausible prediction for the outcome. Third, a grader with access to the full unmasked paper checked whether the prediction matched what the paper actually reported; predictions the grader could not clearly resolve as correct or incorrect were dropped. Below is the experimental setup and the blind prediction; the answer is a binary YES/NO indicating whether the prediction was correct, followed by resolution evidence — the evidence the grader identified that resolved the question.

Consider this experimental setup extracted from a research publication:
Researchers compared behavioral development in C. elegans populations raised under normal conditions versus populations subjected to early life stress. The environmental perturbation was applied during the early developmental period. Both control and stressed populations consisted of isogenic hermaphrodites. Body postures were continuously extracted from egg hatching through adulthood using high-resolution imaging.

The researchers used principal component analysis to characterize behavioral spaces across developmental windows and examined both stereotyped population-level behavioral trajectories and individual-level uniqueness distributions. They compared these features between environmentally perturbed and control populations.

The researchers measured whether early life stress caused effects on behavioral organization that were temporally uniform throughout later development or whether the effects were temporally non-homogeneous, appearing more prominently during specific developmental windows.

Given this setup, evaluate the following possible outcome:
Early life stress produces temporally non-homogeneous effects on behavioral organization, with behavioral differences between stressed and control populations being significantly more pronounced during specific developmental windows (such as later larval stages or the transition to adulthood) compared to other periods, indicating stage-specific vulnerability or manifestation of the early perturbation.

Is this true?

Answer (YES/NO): NO